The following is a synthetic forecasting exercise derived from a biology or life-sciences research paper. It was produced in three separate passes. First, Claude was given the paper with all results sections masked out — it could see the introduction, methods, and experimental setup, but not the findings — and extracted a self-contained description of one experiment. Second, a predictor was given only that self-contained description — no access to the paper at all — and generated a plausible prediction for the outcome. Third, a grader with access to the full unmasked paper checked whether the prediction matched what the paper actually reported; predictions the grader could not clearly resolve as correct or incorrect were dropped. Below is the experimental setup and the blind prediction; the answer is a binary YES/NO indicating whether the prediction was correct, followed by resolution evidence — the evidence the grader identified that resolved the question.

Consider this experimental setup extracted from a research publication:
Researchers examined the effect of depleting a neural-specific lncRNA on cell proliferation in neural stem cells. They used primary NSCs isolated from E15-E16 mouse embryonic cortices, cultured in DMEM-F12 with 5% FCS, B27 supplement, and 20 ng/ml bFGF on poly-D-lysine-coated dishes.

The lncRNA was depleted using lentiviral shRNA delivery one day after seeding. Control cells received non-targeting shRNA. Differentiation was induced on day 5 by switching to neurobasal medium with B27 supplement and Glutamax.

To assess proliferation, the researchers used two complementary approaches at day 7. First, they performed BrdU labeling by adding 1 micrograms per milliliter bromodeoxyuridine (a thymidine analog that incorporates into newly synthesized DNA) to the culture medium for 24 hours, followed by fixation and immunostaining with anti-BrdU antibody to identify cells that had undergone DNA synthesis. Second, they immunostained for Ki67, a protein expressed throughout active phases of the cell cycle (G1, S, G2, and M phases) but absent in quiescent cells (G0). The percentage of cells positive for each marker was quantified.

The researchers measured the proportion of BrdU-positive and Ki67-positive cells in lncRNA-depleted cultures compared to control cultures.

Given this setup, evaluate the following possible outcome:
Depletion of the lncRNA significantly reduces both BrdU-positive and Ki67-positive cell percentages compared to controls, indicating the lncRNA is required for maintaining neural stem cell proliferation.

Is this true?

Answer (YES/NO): YES